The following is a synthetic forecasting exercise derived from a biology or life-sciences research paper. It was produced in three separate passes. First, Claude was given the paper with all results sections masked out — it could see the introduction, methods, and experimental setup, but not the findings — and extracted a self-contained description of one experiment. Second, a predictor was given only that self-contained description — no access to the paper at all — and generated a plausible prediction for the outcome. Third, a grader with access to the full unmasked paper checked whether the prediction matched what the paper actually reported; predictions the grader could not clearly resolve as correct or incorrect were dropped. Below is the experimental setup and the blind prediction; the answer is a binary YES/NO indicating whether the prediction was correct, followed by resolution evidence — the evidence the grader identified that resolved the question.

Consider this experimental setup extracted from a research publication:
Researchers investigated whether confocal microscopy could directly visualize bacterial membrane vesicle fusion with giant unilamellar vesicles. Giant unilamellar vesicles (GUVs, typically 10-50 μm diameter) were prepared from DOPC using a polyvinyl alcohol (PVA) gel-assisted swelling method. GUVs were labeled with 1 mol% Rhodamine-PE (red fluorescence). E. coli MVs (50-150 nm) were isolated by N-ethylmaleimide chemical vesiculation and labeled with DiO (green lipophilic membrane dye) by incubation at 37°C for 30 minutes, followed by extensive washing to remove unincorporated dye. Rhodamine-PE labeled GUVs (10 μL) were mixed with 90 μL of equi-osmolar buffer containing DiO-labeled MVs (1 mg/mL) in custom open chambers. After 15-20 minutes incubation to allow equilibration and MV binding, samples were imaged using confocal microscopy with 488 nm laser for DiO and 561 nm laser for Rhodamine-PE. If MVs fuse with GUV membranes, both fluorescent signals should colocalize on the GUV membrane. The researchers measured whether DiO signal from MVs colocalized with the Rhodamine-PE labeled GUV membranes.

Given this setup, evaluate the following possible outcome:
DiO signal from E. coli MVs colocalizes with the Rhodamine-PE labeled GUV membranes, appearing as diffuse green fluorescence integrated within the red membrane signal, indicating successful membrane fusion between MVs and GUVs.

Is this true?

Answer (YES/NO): YES